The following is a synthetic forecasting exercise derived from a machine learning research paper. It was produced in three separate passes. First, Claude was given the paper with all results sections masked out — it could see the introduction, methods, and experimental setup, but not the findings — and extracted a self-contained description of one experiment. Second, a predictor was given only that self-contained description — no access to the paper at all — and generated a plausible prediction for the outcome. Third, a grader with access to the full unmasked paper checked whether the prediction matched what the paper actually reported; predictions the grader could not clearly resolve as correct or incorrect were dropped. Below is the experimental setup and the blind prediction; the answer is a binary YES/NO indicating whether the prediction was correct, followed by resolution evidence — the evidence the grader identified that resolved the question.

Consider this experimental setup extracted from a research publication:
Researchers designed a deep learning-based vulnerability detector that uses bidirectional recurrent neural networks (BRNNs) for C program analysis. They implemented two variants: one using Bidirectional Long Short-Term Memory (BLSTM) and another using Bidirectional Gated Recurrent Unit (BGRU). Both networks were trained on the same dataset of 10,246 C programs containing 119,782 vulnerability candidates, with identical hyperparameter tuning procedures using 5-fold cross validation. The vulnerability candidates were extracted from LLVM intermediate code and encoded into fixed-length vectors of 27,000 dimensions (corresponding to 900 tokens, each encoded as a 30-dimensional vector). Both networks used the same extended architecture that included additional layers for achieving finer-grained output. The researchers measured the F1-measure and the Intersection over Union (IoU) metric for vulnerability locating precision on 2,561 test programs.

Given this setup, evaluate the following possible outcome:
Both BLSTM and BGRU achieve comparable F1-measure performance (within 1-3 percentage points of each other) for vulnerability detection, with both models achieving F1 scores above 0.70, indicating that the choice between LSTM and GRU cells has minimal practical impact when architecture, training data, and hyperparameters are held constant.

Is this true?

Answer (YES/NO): YES